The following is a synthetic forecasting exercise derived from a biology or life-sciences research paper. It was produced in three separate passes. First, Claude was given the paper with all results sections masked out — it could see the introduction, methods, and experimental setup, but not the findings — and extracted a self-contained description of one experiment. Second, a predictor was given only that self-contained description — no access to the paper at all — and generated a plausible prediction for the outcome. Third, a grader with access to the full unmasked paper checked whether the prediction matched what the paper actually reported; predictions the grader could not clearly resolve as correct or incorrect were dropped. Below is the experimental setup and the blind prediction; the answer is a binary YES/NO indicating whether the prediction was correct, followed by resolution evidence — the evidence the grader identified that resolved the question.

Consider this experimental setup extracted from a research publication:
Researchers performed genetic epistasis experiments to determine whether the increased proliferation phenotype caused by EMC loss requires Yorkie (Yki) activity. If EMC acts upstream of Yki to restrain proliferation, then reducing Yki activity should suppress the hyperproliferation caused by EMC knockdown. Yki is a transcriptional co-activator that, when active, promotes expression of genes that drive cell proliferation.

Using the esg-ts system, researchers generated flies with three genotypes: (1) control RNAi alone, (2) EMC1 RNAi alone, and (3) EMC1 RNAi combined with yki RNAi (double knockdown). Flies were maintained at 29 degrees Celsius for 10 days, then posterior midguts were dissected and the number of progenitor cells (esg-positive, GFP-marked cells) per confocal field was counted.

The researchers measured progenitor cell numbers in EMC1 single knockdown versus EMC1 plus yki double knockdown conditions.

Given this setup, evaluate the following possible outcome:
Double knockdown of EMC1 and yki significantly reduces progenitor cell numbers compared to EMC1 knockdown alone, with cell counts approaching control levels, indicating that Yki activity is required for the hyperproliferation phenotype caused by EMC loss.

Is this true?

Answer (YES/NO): YES